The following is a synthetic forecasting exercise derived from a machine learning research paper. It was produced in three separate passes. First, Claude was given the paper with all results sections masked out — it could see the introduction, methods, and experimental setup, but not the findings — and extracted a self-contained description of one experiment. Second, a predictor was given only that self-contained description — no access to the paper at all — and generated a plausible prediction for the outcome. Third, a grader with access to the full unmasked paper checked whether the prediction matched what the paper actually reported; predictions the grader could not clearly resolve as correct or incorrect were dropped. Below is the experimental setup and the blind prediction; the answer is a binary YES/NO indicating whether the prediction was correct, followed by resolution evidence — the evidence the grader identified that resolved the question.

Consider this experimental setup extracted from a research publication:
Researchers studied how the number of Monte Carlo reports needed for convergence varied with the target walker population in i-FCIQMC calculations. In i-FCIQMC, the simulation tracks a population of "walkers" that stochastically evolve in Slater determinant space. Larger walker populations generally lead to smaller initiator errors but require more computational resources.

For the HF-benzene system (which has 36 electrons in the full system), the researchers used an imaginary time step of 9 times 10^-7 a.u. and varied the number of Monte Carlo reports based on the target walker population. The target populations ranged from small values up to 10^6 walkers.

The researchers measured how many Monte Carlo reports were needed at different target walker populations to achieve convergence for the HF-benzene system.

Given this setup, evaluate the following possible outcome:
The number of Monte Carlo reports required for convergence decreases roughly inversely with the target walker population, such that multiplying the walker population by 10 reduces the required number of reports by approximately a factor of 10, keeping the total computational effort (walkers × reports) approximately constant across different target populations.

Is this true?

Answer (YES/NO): NO